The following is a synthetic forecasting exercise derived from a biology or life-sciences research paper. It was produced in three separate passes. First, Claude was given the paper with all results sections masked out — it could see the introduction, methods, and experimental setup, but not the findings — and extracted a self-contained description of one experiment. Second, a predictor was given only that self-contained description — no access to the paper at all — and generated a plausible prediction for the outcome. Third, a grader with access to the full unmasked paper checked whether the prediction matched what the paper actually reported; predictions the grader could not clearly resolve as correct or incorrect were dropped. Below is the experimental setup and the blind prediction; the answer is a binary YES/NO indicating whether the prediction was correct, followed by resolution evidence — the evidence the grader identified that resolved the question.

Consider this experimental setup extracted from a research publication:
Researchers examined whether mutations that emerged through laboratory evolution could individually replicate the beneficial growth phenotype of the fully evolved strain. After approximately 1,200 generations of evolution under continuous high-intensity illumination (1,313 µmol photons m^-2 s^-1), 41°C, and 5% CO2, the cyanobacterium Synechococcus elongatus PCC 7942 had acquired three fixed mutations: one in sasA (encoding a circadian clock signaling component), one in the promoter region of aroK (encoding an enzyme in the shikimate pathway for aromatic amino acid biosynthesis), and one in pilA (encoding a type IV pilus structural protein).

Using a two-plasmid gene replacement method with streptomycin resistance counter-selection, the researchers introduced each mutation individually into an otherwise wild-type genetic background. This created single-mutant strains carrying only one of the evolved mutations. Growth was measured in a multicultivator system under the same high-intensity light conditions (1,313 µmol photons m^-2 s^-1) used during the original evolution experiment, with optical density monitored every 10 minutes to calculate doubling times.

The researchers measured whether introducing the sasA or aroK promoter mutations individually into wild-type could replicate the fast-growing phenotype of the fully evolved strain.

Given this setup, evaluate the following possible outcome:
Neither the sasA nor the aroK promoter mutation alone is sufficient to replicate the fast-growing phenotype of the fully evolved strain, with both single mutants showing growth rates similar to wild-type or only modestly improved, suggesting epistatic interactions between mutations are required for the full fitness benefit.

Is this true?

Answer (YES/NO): NO